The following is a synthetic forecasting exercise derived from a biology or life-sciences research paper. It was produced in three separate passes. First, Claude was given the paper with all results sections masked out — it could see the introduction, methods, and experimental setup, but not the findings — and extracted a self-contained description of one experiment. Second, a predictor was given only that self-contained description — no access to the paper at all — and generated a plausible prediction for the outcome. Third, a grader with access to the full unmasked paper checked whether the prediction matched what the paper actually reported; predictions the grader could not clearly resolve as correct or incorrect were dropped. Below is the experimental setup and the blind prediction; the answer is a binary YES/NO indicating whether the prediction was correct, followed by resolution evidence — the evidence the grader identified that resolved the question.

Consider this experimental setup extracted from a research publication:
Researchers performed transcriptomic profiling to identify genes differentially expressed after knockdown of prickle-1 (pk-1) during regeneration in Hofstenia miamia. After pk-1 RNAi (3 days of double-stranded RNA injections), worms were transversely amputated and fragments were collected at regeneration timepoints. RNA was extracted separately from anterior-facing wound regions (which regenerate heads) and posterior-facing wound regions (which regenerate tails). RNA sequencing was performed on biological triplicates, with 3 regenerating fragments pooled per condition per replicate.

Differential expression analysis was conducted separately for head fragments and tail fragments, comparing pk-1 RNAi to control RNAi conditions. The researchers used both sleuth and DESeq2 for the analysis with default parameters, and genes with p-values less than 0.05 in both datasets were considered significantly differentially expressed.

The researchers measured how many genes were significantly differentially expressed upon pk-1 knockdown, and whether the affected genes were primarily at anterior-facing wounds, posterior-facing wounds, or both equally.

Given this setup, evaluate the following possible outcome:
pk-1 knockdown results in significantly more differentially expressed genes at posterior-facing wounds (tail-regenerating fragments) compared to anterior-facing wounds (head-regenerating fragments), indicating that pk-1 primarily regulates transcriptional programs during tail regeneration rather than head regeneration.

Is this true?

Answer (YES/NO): NO